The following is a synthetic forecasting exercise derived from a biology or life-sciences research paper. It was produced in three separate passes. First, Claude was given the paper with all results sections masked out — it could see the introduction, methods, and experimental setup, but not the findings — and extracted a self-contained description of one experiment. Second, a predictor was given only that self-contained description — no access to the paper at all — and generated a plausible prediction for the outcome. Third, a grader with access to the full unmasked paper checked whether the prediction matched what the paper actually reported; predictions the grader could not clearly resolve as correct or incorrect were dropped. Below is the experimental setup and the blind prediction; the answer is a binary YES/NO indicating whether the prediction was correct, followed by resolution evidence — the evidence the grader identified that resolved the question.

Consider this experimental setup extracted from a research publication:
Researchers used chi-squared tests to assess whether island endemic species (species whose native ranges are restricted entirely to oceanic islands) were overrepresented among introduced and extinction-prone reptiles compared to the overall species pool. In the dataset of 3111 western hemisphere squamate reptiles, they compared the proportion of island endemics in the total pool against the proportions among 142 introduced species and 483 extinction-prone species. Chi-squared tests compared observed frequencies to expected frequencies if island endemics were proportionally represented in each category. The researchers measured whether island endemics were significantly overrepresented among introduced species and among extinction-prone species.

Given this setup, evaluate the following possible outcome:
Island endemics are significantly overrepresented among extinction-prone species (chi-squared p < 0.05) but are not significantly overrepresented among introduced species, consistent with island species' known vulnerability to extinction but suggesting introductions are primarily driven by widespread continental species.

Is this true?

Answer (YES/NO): NO